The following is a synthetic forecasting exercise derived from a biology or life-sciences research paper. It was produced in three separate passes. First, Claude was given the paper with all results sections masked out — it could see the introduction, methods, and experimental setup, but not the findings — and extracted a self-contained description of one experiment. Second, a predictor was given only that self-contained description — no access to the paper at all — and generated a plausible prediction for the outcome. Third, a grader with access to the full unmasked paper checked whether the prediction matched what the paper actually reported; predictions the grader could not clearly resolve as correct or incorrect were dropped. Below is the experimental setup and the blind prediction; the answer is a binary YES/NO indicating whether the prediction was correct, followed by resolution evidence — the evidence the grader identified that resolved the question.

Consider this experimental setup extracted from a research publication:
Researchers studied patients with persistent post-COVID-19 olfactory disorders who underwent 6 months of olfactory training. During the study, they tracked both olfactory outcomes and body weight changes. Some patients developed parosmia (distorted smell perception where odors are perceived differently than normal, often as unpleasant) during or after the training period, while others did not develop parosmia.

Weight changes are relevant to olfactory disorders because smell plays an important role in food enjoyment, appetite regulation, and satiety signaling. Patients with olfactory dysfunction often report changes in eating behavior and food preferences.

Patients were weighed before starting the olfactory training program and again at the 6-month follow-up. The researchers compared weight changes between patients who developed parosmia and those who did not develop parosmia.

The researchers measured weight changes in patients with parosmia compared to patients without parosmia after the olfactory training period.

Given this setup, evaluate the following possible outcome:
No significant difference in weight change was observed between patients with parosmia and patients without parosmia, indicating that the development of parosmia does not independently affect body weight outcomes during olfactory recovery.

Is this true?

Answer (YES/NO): NO